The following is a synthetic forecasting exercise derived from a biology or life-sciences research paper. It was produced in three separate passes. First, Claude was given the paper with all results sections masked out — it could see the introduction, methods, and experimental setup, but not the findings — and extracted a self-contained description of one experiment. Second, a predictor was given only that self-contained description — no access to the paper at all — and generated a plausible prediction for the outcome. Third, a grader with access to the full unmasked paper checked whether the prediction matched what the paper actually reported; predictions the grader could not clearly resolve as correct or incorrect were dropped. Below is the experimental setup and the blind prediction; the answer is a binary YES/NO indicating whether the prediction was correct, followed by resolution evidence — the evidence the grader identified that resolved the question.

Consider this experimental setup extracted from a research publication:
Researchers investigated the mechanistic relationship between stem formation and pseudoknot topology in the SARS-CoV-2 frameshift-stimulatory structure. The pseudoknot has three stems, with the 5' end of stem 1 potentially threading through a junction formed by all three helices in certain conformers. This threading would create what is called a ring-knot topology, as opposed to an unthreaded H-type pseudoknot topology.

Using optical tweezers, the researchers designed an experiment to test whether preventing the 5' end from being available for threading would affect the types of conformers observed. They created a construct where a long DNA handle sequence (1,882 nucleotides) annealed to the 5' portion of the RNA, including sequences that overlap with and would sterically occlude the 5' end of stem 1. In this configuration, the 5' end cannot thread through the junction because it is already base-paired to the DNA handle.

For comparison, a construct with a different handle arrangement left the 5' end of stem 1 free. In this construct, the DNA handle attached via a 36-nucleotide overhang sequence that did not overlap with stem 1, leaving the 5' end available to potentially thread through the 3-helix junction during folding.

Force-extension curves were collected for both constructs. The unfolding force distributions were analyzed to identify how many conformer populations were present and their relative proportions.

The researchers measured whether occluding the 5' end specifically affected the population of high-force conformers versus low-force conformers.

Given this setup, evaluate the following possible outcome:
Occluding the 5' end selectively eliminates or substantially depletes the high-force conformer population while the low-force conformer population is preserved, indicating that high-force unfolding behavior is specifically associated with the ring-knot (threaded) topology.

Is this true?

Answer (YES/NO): NO